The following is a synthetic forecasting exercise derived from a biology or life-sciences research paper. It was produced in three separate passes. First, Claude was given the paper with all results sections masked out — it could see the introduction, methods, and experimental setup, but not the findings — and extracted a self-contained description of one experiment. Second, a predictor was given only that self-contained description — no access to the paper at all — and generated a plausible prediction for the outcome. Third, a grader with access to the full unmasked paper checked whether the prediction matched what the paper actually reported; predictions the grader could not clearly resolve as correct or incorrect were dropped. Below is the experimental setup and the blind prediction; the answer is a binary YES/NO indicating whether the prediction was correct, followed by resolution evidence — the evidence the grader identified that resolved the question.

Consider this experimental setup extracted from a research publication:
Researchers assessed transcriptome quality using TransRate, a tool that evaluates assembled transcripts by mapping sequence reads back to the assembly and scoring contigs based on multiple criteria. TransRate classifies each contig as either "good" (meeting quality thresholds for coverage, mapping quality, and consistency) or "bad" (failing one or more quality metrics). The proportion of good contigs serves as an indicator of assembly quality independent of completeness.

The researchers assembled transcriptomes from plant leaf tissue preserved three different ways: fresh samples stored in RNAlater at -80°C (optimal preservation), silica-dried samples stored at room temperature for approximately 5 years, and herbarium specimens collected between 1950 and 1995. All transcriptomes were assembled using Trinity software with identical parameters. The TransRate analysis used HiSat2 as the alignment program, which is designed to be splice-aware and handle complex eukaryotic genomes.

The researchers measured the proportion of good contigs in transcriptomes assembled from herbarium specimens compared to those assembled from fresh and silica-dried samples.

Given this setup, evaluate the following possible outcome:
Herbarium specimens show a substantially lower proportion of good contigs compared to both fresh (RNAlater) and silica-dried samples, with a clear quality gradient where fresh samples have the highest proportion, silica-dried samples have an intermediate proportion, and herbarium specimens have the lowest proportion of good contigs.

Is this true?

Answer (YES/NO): NO